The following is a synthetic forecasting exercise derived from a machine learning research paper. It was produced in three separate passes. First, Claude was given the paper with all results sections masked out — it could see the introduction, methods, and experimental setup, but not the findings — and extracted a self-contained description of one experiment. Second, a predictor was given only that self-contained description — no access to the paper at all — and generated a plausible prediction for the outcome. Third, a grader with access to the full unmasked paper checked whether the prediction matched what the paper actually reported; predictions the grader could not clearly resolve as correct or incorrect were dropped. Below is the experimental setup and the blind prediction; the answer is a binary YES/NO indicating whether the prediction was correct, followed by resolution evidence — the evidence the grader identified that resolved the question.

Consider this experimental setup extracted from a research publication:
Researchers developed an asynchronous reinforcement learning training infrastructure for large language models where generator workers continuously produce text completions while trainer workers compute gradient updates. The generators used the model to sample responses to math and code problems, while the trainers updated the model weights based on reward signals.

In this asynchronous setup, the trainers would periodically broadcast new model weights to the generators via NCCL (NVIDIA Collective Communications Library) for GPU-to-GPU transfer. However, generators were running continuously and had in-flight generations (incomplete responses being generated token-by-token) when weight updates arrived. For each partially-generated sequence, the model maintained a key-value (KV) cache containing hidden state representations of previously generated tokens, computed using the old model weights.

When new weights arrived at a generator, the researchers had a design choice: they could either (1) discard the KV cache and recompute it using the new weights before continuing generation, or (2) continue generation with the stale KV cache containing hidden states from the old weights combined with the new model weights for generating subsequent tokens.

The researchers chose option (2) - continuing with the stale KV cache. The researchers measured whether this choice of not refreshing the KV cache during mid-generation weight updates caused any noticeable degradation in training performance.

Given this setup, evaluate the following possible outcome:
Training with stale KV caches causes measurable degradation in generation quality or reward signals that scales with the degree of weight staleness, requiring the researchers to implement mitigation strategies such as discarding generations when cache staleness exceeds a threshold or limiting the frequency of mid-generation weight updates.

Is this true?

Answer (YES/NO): NO